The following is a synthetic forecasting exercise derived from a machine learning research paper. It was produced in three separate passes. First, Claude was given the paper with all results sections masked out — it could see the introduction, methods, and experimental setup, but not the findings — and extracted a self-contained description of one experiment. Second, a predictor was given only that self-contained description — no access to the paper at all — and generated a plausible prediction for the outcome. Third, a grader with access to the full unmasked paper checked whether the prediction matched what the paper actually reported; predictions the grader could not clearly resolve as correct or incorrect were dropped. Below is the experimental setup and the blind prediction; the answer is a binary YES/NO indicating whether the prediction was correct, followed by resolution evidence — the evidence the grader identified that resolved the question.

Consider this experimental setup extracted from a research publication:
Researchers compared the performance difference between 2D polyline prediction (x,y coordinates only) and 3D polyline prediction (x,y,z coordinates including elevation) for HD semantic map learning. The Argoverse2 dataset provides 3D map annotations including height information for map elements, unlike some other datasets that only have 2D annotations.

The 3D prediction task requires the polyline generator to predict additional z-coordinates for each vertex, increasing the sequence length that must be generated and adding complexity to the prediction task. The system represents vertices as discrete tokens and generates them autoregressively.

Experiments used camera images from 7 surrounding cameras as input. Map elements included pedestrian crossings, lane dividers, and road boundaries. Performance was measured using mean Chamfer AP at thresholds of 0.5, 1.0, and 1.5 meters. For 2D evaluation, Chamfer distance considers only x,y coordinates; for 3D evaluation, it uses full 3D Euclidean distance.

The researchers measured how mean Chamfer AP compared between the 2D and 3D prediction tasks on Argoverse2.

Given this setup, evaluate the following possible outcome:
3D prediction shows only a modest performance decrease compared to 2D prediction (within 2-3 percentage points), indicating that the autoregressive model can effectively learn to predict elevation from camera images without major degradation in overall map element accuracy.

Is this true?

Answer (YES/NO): YES